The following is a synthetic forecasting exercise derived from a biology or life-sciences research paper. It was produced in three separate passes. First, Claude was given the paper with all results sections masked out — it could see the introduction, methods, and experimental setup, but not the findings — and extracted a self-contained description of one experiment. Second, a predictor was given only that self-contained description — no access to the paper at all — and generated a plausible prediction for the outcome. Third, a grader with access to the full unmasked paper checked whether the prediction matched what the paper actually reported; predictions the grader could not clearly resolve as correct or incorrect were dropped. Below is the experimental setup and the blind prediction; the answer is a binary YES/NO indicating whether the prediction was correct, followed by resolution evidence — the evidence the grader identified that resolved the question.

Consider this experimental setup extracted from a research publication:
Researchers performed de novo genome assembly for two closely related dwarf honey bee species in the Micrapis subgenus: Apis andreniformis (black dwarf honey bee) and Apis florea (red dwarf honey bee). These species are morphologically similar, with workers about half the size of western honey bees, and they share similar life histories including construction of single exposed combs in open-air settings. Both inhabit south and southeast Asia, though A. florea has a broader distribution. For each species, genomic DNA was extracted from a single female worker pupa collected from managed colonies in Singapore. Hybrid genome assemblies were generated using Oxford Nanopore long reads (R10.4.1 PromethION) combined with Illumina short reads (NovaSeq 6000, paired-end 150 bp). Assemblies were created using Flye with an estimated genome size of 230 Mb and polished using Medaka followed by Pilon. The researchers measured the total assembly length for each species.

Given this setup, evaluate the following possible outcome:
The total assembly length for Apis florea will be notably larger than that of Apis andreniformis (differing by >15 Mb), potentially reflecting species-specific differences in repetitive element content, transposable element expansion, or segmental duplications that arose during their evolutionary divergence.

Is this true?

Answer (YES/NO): NO